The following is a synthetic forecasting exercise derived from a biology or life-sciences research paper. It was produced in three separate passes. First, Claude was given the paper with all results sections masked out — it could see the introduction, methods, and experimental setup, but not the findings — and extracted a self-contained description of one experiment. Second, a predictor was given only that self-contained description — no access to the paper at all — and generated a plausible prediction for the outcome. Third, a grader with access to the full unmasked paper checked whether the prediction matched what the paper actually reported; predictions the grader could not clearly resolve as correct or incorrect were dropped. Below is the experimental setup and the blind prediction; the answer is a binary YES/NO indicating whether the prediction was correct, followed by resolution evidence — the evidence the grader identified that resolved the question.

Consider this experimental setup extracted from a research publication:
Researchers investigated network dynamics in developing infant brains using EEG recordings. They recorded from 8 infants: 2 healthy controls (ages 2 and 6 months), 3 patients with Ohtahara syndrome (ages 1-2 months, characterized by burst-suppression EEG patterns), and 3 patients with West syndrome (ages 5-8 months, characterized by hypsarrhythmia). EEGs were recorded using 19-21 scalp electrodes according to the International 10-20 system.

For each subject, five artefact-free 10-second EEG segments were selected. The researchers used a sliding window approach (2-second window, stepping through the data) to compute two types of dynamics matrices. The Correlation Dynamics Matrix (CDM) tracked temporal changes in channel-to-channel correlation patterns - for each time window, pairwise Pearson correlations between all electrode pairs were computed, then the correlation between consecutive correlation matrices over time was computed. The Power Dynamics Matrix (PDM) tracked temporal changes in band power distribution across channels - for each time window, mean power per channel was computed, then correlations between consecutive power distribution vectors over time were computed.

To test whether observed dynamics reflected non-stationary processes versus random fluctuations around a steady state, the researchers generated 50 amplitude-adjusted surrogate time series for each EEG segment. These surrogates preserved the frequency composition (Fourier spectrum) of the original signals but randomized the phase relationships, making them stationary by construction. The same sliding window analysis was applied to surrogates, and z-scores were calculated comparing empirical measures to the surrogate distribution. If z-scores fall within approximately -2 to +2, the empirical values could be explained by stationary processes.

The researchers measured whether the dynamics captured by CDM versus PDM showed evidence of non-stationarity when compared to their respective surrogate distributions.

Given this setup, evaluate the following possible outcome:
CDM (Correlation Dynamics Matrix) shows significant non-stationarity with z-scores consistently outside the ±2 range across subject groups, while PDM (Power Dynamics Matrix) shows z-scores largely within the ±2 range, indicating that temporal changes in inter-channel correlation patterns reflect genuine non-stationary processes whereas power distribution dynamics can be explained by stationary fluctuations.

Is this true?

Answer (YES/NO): YES